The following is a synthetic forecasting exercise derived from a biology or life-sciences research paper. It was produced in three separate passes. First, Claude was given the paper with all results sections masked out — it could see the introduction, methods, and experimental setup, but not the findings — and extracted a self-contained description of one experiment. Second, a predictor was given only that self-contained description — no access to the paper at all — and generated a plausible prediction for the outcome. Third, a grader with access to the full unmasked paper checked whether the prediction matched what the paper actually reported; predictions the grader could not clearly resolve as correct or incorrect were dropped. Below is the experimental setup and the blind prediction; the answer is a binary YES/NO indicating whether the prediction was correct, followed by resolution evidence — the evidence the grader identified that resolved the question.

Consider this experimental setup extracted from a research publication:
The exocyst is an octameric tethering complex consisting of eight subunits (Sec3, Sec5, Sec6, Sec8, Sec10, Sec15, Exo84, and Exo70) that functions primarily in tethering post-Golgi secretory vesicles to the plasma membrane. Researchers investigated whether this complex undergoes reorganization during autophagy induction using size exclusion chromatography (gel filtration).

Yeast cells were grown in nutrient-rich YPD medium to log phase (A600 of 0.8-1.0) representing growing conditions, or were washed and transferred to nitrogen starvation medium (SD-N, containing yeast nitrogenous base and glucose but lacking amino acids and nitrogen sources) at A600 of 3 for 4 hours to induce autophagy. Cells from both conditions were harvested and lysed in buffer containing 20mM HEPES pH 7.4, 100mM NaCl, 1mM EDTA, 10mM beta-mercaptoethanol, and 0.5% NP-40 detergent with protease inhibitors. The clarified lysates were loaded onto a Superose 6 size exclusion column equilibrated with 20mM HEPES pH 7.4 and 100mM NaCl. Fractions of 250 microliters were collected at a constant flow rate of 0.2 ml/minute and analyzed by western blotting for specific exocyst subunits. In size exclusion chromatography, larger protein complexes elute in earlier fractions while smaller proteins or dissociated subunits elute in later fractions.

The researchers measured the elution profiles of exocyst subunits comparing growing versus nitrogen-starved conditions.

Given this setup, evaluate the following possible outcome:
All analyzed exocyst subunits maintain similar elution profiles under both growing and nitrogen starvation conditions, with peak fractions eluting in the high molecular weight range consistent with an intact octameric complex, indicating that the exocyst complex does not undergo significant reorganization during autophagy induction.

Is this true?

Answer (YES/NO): NO